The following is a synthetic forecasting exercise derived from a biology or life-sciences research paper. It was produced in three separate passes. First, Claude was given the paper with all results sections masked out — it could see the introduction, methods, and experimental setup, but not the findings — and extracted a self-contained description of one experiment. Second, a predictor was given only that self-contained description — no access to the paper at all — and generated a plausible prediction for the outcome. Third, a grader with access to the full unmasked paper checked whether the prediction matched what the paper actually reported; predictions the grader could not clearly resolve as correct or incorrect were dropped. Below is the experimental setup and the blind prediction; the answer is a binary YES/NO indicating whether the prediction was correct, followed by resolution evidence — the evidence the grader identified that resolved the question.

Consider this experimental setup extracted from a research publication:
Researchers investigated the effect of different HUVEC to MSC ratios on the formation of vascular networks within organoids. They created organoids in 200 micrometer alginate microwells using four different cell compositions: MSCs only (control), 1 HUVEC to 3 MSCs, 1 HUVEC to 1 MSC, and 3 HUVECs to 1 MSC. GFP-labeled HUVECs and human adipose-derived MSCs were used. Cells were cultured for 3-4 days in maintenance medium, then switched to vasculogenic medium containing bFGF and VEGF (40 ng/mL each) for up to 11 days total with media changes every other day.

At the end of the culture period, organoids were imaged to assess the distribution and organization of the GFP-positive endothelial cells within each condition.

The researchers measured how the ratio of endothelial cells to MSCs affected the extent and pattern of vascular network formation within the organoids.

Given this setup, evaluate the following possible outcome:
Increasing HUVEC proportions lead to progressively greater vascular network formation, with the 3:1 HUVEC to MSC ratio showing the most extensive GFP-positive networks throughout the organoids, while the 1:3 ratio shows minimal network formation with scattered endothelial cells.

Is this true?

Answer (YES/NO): NO